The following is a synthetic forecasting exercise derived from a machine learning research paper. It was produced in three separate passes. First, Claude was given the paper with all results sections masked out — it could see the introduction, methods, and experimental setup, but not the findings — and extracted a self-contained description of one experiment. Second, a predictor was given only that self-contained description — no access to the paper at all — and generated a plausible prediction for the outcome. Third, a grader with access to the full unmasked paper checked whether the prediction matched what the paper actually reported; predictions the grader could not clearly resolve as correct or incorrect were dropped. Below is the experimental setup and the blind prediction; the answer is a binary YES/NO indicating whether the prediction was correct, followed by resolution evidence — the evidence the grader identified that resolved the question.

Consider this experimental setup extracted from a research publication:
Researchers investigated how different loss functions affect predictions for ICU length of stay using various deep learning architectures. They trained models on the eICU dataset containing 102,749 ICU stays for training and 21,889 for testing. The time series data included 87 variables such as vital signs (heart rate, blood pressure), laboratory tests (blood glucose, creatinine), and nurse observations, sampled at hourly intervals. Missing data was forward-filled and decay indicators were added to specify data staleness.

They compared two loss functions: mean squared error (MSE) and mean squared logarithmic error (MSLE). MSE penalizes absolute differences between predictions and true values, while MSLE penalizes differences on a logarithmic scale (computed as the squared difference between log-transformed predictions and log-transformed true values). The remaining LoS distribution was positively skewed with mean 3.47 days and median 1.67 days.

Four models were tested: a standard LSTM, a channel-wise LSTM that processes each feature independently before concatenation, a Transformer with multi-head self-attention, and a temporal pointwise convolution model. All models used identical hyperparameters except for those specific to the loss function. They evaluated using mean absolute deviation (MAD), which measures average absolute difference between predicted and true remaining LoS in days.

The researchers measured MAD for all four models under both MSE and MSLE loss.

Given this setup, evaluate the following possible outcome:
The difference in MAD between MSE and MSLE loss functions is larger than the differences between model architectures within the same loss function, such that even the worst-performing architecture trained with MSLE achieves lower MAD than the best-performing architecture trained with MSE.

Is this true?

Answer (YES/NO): NO